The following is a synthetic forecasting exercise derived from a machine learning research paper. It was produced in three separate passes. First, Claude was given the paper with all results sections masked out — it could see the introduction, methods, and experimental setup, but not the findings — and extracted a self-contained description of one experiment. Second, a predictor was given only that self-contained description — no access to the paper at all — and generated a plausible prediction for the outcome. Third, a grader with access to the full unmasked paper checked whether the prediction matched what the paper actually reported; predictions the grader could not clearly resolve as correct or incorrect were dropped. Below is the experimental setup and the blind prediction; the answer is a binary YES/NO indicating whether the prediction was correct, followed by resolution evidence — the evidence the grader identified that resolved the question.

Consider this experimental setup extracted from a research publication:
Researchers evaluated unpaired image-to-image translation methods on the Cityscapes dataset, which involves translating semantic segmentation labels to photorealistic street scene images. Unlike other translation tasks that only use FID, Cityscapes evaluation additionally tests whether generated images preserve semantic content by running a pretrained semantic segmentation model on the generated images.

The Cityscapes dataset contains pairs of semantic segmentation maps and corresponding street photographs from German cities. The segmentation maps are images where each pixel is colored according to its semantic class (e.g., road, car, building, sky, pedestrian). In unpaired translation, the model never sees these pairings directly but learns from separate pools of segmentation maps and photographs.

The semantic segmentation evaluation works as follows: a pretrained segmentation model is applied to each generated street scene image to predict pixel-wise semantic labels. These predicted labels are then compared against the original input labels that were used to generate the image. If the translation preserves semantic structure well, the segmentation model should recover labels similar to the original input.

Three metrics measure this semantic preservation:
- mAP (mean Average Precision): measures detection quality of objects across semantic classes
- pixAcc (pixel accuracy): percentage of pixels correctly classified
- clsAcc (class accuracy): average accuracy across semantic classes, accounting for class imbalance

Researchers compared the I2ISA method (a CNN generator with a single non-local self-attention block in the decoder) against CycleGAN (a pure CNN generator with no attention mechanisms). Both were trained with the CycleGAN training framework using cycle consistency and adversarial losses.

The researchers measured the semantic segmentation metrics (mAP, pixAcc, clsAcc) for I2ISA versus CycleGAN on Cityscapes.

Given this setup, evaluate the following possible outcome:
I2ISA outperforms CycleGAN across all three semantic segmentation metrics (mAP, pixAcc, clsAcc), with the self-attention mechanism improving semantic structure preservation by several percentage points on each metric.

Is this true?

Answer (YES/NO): NO